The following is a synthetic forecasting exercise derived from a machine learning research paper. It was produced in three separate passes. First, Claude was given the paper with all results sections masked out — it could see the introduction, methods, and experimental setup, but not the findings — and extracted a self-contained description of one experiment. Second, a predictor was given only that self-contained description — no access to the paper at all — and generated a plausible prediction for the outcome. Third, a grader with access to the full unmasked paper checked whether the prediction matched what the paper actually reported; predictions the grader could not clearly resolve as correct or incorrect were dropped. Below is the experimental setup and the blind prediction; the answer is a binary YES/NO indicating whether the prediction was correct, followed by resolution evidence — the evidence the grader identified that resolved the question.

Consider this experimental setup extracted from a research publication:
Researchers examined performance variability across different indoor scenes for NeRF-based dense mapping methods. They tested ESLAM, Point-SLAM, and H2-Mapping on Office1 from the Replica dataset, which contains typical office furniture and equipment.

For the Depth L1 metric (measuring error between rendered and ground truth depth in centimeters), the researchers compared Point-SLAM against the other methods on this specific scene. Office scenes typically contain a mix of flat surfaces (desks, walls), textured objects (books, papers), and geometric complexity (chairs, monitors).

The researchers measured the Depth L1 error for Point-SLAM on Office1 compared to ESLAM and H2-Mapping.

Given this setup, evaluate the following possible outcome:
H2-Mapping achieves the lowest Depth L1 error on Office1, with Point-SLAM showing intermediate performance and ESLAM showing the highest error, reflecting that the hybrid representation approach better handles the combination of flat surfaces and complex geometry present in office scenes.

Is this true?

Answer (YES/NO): NO